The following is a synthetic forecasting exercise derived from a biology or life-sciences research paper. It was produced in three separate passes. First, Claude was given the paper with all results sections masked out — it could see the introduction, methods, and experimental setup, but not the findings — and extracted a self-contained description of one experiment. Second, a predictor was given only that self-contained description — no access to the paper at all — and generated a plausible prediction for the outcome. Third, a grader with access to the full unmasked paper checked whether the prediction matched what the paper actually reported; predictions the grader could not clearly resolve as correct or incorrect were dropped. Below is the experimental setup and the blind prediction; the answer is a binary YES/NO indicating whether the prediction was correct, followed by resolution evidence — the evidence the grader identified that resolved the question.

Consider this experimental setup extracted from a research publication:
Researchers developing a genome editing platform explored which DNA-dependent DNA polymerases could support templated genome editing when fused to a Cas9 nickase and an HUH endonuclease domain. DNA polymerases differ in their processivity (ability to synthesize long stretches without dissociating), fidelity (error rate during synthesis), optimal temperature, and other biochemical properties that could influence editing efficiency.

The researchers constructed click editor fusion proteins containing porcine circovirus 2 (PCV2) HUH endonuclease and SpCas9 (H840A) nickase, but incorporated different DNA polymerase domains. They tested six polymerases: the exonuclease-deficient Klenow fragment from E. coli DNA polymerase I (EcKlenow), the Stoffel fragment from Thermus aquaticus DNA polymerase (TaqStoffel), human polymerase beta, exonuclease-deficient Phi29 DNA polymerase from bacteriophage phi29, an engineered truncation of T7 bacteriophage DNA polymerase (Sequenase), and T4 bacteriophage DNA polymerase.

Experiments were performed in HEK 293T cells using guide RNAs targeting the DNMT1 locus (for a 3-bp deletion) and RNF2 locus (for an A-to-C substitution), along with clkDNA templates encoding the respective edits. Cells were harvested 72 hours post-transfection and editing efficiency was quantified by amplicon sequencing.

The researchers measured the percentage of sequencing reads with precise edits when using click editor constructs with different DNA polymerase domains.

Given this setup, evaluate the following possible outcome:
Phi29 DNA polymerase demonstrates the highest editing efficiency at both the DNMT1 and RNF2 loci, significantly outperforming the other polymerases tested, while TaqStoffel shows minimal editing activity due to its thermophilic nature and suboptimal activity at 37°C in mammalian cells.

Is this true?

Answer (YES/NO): NO